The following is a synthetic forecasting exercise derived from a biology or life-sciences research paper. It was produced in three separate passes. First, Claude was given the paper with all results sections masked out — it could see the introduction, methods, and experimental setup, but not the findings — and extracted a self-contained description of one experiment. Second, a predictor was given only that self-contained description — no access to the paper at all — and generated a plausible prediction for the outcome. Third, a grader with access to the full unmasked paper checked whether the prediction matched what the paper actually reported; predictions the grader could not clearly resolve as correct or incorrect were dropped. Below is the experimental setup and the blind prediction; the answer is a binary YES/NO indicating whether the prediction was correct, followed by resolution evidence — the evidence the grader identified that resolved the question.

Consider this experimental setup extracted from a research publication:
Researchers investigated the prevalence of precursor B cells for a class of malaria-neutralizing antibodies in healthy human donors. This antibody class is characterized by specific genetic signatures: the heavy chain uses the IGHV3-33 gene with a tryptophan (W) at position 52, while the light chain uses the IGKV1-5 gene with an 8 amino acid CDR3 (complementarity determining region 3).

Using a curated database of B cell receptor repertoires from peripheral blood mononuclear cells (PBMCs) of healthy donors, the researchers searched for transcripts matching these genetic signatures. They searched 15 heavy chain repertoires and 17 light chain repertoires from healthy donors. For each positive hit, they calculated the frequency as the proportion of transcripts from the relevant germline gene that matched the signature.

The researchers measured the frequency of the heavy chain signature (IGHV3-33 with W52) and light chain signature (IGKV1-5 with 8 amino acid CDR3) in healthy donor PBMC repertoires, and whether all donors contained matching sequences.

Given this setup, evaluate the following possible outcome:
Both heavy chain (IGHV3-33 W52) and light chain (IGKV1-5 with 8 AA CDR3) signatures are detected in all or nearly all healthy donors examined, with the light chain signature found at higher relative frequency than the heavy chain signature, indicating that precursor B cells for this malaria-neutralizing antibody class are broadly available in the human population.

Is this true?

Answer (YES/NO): NO